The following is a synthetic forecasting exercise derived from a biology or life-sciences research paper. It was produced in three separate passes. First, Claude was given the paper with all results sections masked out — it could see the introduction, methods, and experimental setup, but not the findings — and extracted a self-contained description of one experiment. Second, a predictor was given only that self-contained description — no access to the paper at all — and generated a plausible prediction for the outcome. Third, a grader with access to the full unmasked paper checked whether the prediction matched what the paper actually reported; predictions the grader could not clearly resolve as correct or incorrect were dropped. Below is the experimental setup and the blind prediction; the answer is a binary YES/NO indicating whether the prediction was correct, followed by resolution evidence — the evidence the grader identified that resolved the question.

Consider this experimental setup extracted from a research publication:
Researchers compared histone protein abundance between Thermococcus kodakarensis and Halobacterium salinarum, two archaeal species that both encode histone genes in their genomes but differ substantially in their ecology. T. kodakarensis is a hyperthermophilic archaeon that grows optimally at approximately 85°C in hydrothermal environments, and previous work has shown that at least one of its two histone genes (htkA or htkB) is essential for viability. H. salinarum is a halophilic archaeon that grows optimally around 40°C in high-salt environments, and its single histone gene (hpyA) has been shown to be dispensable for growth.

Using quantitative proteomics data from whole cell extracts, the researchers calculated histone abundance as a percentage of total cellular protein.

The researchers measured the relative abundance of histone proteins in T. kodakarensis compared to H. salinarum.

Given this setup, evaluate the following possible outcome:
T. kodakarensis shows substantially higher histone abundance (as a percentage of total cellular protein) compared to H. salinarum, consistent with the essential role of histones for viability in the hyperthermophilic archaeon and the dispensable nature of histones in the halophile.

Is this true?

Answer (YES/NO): YES